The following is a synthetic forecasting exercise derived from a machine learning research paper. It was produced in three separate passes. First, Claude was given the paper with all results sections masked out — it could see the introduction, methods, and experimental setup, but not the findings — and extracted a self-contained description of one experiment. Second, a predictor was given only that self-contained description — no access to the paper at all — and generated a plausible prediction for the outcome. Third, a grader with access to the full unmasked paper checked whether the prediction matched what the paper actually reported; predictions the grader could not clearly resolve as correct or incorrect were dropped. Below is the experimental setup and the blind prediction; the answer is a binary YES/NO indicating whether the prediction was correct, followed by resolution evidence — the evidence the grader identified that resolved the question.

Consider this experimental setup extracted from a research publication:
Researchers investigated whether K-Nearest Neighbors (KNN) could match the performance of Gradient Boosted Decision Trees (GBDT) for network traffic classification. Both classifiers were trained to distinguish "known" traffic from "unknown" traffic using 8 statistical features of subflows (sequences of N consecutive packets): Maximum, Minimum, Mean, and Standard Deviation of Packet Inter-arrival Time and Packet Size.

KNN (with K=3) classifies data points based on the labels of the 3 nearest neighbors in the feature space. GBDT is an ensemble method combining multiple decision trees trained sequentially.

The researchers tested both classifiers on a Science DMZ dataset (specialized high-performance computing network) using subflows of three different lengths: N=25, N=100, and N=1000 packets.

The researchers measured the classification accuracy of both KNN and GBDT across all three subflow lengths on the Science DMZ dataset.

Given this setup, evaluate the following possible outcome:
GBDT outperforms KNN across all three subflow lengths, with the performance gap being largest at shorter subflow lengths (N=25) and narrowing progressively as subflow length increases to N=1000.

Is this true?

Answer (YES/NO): NO